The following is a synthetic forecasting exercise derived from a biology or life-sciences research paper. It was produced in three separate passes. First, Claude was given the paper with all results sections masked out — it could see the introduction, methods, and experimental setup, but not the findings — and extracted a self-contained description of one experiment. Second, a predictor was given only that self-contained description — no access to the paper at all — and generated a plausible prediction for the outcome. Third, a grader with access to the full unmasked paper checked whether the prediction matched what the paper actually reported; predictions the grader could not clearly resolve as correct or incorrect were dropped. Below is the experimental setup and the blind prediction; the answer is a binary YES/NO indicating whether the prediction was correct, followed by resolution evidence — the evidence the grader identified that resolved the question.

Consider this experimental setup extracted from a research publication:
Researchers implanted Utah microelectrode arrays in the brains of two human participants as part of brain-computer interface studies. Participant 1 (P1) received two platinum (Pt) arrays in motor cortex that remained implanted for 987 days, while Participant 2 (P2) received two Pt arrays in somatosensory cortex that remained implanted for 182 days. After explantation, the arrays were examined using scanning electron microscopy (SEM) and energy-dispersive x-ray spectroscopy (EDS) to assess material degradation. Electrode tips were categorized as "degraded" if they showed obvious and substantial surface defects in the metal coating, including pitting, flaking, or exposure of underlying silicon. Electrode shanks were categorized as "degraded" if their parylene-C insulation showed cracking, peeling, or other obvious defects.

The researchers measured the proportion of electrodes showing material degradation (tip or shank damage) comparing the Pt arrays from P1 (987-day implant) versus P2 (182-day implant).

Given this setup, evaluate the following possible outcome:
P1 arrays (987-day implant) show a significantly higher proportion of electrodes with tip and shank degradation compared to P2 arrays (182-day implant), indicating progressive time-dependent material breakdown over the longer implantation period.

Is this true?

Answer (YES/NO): YES